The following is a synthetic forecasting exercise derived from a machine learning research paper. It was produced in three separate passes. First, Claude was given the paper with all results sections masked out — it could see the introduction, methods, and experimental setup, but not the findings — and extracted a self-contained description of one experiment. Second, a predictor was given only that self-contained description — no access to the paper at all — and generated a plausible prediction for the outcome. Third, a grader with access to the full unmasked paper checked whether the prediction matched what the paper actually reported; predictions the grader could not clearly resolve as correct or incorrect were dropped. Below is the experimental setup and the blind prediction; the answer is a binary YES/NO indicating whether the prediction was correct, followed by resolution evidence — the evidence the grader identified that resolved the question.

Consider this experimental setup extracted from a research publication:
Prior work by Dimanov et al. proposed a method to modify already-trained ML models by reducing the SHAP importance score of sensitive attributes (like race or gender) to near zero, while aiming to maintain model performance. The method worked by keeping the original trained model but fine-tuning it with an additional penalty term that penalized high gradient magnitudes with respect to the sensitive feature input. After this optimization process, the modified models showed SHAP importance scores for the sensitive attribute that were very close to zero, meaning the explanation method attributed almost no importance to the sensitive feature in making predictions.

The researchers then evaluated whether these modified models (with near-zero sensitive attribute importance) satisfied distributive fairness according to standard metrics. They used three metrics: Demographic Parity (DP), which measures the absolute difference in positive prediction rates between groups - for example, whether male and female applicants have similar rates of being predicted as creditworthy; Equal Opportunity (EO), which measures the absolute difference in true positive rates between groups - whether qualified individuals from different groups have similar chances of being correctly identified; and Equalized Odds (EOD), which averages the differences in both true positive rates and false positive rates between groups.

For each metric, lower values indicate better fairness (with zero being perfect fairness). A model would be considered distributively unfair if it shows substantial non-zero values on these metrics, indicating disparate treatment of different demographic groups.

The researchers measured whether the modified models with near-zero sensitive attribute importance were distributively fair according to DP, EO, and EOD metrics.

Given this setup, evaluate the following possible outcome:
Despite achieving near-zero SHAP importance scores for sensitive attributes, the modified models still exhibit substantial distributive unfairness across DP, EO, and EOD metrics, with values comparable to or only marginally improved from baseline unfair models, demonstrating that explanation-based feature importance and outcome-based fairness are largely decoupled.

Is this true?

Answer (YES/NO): YES